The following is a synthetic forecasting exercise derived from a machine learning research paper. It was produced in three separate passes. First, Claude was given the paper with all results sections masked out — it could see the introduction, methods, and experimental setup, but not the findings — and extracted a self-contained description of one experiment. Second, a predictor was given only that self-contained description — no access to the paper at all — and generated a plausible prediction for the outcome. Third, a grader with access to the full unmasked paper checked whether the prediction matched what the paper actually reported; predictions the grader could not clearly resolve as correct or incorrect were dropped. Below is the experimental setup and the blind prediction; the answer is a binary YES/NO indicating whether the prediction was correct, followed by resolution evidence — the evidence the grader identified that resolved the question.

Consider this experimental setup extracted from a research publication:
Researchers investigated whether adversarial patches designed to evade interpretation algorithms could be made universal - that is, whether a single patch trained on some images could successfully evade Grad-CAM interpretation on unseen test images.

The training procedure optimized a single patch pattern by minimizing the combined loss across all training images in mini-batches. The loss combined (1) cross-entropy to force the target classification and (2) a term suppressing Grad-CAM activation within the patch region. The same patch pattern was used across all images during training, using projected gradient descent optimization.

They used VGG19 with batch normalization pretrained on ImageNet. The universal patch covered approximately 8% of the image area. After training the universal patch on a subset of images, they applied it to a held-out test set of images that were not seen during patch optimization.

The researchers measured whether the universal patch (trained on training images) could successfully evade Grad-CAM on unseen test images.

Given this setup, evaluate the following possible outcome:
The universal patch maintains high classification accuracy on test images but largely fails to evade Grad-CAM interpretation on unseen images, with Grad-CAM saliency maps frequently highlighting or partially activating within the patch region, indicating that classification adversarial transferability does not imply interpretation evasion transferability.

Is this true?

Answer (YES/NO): NO